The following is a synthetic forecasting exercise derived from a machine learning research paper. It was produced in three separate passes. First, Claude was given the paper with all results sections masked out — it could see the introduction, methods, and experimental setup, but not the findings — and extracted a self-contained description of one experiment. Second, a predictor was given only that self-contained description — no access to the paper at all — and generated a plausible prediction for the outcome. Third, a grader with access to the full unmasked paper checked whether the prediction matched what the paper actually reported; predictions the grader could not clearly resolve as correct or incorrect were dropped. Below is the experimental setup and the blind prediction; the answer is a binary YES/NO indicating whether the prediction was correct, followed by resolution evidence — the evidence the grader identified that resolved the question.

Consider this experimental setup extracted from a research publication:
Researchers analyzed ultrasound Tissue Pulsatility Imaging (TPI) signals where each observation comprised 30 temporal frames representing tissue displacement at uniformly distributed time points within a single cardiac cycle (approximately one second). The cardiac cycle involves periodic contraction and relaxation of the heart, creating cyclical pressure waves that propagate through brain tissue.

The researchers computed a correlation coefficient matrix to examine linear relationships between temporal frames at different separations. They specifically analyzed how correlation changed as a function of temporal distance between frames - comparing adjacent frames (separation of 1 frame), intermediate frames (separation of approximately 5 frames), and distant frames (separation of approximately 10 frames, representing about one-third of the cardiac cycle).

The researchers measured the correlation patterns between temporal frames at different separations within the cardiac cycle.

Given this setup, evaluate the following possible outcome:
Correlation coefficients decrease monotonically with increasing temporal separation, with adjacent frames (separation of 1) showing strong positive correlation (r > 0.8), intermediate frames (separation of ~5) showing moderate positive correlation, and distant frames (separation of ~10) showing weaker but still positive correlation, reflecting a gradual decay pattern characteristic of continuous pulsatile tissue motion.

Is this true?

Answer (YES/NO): NO